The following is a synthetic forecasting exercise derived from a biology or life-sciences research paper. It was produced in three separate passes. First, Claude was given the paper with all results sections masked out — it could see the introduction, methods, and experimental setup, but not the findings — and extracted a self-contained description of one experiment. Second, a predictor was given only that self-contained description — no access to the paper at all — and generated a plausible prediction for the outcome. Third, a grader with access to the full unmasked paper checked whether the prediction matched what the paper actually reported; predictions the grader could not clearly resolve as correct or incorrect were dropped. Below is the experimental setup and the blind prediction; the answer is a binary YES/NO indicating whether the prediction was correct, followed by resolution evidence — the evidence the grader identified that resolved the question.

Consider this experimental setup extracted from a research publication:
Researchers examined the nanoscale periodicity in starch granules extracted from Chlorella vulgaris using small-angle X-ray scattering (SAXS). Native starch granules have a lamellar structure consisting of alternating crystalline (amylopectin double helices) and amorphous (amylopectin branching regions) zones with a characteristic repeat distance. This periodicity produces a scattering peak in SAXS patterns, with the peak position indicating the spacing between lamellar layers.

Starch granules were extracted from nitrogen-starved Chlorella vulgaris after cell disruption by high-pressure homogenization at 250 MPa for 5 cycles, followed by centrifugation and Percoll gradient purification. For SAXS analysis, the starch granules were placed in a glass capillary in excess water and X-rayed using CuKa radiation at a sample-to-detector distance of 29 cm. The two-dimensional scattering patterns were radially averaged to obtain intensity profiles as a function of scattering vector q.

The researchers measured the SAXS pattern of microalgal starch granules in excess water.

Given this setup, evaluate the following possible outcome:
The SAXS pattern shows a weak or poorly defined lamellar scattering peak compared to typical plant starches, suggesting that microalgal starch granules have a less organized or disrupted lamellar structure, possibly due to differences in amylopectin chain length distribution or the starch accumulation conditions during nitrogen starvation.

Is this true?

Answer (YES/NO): NO